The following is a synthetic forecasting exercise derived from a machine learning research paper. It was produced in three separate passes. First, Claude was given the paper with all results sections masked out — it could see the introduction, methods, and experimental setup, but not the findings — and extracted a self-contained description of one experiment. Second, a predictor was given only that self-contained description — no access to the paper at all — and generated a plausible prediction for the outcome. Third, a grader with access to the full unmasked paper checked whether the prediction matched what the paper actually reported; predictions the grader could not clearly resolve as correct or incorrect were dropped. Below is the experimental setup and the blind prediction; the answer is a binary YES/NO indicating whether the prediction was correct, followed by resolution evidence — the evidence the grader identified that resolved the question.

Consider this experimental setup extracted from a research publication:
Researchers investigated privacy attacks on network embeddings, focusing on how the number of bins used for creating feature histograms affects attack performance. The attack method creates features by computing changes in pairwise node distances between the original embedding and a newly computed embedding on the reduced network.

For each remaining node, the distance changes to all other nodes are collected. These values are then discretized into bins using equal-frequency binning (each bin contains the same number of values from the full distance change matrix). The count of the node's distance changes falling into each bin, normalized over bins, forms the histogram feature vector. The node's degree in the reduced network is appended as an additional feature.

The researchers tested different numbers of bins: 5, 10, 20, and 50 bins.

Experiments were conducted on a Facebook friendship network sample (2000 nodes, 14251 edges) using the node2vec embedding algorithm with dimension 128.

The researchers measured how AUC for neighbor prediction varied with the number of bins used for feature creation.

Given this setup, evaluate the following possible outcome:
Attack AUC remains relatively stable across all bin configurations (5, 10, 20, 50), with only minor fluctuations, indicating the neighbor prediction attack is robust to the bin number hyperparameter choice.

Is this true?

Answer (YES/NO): NO